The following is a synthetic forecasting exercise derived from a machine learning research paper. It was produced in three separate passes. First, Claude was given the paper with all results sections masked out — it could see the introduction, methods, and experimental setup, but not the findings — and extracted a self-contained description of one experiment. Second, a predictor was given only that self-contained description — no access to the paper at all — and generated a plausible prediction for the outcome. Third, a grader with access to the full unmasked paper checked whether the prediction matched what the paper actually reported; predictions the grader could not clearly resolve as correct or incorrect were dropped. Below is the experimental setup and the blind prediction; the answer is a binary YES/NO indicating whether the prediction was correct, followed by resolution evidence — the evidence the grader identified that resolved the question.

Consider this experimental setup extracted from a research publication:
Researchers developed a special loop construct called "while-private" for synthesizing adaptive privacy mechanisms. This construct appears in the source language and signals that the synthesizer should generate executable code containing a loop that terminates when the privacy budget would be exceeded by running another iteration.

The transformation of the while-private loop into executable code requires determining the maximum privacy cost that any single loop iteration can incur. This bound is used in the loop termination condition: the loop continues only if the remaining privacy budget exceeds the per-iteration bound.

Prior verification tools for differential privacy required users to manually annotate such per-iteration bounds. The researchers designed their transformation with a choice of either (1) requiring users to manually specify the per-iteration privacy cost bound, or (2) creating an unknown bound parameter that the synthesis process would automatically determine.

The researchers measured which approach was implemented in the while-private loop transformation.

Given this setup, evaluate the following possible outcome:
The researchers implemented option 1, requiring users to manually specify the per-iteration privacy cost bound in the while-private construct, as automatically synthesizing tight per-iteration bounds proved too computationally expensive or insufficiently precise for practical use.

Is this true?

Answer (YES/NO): NO